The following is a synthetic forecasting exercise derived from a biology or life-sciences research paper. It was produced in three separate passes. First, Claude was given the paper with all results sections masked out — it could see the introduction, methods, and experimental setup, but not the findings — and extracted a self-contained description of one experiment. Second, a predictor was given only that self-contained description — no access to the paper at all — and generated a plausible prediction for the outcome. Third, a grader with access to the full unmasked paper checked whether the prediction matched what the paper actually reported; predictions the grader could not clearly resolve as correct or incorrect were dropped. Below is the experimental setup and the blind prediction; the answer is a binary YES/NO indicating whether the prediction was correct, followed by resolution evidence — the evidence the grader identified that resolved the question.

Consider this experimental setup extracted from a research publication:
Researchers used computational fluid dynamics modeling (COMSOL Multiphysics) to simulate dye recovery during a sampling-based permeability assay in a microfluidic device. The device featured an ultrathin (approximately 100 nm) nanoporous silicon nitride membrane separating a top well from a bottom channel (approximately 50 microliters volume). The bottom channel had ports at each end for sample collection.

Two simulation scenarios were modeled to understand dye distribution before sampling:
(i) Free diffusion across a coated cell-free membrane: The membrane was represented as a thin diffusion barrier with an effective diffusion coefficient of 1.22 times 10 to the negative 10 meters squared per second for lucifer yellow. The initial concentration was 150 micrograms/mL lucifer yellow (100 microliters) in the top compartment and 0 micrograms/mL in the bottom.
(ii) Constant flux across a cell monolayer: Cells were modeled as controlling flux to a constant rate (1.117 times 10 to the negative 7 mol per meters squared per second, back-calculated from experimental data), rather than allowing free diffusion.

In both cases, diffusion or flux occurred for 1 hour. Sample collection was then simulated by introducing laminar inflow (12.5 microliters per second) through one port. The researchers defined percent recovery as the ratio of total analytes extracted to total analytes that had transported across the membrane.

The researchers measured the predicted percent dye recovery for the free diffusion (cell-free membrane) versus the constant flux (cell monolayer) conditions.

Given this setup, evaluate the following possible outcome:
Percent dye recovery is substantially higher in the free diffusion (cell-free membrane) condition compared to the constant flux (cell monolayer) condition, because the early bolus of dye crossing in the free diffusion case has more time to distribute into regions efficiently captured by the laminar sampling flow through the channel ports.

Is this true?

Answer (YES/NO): NO